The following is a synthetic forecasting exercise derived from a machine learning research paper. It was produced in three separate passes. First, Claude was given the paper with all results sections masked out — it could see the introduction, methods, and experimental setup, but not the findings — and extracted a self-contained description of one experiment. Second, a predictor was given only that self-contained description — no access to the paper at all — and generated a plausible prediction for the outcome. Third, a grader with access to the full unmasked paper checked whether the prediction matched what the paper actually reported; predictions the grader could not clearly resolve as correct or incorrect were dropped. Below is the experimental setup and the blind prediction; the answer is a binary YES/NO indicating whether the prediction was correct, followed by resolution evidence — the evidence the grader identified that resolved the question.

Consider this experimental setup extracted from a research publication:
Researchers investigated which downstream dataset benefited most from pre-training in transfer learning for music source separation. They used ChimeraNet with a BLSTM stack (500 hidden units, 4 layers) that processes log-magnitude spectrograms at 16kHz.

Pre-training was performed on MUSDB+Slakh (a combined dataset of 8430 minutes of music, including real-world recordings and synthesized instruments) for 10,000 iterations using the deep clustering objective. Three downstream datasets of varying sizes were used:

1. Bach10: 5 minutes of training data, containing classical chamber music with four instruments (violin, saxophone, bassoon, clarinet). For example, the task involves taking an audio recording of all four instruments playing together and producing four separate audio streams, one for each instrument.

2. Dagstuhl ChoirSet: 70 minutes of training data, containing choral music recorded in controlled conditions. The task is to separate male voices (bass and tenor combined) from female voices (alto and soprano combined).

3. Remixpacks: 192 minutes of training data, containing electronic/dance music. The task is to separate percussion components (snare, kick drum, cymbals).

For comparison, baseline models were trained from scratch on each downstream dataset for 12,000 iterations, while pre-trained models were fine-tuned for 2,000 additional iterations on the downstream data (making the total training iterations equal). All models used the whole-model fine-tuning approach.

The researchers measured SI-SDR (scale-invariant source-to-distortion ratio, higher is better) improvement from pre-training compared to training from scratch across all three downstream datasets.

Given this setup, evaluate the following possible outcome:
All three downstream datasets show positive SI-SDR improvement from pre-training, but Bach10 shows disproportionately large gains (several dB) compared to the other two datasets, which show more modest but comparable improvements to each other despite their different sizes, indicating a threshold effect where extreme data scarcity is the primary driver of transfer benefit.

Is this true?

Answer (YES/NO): NO